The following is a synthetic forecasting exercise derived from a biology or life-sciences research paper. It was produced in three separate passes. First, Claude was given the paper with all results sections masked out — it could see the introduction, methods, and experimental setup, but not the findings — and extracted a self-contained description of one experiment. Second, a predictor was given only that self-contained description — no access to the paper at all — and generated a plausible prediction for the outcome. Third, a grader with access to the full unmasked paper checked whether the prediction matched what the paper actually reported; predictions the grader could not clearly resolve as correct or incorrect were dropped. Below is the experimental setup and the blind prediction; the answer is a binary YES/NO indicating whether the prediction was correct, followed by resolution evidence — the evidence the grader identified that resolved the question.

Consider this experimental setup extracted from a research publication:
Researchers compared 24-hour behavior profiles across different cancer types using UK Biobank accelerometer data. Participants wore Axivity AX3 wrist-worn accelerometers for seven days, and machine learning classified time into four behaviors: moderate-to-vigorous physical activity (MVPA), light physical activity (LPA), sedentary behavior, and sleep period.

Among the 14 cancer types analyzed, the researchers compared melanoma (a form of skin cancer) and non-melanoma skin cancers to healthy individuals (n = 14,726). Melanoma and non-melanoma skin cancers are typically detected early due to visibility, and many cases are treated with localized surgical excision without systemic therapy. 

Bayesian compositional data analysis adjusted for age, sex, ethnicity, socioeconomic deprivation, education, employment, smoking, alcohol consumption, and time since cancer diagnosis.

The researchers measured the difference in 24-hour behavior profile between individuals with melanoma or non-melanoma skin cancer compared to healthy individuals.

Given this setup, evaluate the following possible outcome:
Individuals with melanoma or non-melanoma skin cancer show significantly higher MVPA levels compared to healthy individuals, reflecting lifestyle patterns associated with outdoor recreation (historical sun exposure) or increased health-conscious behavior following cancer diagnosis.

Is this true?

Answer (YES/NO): NO